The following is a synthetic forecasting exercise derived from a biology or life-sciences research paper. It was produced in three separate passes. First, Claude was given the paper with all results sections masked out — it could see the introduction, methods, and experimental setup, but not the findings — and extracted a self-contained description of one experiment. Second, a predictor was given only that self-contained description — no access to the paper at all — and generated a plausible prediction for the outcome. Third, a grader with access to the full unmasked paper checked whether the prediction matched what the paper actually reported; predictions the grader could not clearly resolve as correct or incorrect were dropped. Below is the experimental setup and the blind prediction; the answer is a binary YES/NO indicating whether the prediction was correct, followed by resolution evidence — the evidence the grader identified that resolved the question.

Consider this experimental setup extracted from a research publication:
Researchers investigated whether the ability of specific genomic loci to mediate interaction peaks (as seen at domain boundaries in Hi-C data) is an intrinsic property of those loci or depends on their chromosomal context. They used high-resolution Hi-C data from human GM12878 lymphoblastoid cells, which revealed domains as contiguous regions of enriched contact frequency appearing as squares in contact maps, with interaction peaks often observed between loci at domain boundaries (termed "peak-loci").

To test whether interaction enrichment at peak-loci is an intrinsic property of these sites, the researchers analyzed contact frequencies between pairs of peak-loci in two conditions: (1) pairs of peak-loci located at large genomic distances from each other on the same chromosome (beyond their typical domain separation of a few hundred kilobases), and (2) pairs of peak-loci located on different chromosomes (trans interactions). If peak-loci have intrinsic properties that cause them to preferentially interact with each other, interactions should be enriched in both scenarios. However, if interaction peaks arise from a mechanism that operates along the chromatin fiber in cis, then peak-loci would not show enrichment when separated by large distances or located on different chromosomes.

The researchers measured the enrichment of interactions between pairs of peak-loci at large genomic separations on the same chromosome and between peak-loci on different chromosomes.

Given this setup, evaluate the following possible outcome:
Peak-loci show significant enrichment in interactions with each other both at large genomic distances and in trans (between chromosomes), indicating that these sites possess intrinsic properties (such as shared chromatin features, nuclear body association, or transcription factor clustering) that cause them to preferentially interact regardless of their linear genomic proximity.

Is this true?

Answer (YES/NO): NO